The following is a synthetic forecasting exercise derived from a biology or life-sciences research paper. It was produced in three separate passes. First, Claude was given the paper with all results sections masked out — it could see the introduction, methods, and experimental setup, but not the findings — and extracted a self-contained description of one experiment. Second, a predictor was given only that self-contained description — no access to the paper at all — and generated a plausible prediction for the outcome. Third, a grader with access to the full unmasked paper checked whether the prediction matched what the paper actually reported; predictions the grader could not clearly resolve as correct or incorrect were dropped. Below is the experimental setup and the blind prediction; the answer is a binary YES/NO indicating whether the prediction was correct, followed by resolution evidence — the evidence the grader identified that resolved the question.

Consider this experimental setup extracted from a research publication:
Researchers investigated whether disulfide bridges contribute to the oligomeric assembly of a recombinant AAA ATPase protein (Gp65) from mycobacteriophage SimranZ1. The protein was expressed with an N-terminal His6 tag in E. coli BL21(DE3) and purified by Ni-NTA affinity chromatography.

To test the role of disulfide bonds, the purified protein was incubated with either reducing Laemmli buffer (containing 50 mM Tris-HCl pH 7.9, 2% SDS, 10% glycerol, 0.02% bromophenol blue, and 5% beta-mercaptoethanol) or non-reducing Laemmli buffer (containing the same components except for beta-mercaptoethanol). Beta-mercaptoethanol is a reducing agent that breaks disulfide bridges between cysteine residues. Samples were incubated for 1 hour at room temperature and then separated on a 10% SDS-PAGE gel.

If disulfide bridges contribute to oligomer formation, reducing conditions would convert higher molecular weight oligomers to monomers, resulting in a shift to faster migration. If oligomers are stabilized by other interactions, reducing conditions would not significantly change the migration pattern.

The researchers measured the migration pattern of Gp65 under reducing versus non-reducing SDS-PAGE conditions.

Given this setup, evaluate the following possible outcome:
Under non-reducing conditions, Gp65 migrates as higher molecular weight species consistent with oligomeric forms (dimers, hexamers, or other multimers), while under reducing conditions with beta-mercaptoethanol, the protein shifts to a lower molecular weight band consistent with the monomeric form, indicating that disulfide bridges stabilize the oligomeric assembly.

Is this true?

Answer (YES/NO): YES